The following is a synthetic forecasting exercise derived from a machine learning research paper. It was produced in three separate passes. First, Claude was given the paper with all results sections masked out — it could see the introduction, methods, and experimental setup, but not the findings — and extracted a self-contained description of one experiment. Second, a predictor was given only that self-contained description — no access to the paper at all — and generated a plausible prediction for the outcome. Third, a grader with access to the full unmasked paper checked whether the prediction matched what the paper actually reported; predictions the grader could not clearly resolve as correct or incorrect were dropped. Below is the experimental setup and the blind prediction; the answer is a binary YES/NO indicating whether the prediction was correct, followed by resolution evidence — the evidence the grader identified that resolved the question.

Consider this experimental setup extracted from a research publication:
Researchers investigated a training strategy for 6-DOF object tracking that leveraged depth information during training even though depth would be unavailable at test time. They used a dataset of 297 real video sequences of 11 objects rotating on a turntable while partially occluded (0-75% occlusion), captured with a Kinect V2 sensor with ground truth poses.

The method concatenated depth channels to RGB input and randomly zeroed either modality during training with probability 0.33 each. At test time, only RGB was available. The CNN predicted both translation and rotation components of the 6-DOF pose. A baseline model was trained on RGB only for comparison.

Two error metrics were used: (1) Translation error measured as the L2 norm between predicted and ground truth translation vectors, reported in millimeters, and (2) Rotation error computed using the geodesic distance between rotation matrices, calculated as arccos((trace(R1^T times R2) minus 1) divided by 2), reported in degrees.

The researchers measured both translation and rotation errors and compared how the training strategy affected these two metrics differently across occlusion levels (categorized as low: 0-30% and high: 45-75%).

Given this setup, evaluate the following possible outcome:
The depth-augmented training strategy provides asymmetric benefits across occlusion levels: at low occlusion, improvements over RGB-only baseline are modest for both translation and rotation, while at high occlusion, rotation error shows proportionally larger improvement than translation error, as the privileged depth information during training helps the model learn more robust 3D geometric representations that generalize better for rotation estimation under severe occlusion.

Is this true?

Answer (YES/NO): NO